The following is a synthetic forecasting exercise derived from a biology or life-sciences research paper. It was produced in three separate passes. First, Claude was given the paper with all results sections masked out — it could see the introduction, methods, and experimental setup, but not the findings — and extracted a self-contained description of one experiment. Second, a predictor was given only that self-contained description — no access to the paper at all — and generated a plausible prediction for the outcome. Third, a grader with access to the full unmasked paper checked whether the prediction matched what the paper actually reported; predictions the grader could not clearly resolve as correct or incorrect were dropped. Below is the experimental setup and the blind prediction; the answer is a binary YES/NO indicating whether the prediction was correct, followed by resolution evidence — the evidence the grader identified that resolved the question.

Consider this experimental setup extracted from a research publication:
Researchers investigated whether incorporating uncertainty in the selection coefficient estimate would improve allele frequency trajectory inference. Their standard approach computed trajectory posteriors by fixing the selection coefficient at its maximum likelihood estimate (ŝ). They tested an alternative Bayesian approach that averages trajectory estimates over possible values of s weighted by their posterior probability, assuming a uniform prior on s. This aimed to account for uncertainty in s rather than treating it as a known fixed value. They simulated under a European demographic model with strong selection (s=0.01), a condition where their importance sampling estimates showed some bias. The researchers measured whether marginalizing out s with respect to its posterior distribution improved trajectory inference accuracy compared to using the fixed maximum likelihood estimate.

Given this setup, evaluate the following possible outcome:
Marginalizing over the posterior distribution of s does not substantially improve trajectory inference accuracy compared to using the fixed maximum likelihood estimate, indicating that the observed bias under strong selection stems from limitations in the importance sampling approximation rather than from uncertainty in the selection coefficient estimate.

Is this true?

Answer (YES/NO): YES